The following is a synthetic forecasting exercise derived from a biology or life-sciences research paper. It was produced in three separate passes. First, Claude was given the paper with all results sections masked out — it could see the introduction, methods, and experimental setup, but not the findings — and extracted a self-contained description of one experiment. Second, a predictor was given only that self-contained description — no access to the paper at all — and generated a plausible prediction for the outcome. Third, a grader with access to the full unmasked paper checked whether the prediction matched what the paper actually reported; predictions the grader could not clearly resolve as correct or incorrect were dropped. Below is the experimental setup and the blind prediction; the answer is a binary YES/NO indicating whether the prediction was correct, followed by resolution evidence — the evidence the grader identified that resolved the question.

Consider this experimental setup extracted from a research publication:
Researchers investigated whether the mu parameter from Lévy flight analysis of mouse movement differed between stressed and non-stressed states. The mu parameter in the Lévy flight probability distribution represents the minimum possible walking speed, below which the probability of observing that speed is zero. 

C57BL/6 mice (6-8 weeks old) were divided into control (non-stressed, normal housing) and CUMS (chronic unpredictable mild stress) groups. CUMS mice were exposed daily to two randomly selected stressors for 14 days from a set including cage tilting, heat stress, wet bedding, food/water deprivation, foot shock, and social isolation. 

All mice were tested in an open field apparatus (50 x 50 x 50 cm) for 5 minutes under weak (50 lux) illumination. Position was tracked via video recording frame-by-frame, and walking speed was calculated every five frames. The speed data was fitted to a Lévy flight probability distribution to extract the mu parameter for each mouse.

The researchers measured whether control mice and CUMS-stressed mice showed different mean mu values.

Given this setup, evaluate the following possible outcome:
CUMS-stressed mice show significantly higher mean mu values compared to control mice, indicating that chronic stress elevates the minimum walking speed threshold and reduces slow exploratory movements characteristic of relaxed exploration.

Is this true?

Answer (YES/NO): NO